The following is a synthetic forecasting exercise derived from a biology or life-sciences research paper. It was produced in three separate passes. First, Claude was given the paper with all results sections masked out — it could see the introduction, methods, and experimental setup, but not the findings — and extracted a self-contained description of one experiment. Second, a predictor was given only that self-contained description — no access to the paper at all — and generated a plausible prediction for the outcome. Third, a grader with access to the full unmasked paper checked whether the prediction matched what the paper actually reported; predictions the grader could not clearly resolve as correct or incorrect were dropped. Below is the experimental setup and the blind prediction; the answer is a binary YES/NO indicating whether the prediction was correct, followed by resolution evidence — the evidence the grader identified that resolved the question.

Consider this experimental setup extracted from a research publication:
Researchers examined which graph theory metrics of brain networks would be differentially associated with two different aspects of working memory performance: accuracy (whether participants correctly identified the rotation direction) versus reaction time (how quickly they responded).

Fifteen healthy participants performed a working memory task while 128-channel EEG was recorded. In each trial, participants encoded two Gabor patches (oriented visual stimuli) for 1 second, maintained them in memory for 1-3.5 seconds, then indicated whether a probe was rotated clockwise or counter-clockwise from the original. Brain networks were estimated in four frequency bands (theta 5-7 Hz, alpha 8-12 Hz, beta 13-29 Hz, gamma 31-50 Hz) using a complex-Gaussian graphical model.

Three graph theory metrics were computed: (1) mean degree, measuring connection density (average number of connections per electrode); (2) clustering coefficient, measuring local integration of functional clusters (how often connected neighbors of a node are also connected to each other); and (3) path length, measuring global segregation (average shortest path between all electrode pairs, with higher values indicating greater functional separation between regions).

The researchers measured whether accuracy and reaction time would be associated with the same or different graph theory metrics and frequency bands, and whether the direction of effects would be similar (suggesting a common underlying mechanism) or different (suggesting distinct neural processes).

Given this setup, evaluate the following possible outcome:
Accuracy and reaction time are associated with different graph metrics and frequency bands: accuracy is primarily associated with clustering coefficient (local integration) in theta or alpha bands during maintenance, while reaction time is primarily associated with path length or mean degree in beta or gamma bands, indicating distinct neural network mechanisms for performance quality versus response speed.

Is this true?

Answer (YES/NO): NO